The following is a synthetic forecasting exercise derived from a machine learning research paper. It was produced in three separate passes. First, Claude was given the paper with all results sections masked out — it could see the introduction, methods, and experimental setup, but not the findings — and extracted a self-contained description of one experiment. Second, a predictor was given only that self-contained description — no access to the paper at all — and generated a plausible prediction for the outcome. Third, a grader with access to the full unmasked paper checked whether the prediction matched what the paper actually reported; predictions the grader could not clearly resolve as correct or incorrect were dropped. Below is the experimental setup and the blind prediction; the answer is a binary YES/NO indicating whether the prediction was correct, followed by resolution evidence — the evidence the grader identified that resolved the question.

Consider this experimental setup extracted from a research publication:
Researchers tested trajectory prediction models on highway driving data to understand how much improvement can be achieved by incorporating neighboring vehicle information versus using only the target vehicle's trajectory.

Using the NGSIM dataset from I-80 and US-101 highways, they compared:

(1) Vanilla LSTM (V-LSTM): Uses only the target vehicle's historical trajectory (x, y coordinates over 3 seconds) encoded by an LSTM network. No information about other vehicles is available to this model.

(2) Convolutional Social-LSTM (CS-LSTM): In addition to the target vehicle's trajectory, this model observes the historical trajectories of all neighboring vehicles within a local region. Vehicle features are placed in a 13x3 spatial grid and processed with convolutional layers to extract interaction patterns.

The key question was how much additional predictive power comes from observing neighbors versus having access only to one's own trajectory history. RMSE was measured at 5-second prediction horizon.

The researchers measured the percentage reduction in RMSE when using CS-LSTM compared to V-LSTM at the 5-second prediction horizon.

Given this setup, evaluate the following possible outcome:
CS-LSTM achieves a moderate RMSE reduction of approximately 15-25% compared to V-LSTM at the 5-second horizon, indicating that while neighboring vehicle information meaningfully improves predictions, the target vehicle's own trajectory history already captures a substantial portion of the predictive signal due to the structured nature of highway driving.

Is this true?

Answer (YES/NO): NO